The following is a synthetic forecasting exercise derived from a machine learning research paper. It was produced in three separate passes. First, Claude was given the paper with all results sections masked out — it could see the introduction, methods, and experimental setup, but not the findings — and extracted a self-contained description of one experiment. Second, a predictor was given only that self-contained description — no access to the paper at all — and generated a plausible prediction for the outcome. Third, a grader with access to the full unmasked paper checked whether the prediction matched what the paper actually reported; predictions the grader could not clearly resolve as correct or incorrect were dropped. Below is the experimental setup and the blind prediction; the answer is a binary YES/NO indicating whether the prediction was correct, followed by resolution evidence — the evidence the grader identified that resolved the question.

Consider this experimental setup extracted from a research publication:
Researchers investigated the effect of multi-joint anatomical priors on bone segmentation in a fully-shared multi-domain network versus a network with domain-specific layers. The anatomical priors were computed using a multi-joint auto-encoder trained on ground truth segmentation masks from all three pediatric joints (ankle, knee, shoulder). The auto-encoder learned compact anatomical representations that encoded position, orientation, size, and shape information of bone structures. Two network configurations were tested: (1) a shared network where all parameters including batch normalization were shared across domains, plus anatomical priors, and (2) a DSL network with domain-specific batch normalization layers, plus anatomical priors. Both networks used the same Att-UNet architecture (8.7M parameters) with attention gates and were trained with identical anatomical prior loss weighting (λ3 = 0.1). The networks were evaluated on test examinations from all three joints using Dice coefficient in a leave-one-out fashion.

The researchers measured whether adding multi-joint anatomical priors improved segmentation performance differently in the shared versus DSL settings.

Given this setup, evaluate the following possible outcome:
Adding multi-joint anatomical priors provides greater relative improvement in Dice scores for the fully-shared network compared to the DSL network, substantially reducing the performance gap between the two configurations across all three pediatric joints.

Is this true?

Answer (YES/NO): NO